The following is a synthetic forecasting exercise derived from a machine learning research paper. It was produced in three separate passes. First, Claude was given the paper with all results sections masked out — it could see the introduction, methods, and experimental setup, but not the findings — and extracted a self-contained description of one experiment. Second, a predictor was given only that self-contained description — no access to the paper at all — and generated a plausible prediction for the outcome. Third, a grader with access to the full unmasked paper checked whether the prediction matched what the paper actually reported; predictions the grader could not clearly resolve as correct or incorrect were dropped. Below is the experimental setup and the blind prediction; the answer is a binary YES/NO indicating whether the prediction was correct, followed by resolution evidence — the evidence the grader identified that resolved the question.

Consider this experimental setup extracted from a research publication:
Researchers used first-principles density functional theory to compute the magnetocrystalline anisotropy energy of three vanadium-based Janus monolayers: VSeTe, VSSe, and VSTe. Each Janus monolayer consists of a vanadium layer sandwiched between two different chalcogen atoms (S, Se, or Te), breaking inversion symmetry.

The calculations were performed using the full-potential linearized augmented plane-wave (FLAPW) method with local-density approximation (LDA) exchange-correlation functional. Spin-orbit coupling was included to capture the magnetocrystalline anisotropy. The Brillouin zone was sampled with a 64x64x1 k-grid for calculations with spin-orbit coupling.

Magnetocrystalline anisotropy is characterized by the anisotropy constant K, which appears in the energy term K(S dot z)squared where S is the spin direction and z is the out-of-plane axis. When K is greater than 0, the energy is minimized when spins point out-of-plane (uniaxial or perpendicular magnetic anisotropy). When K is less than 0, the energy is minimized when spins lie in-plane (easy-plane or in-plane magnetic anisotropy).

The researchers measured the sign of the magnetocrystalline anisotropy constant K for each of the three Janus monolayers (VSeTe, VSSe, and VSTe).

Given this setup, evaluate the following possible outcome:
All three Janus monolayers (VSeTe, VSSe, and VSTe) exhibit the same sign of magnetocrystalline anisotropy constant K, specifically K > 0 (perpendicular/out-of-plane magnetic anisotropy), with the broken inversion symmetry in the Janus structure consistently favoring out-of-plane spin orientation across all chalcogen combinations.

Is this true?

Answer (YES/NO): NO